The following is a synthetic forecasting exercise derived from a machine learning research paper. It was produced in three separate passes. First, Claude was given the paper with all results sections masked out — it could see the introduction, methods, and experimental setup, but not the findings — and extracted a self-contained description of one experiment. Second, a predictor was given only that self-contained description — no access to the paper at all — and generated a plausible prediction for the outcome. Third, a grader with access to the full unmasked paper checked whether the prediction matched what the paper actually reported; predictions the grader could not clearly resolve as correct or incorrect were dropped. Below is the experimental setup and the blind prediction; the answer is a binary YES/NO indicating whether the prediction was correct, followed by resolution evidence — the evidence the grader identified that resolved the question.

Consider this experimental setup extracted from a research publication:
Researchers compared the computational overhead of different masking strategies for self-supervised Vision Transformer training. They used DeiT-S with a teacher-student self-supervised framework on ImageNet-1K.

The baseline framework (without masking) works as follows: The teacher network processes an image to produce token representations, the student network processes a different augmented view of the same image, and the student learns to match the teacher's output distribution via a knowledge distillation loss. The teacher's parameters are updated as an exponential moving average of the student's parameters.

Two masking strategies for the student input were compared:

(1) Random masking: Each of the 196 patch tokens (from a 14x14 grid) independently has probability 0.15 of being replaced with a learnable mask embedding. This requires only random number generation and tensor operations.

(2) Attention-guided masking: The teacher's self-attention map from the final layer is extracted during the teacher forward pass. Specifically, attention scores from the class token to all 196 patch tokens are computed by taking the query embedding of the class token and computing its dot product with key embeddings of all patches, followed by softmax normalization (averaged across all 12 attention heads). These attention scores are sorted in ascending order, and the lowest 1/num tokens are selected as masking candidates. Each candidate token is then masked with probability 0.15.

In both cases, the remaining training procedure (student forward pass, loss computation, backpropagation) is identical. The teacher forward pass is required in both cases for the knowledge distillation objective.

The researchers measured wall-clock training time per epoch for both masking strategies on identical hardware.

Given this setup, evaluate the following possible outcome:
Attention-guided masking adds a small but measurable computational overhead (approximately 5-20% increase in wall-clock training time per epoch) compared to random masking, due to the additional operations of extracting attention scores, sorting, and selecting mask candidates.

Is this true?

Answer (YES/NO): NO